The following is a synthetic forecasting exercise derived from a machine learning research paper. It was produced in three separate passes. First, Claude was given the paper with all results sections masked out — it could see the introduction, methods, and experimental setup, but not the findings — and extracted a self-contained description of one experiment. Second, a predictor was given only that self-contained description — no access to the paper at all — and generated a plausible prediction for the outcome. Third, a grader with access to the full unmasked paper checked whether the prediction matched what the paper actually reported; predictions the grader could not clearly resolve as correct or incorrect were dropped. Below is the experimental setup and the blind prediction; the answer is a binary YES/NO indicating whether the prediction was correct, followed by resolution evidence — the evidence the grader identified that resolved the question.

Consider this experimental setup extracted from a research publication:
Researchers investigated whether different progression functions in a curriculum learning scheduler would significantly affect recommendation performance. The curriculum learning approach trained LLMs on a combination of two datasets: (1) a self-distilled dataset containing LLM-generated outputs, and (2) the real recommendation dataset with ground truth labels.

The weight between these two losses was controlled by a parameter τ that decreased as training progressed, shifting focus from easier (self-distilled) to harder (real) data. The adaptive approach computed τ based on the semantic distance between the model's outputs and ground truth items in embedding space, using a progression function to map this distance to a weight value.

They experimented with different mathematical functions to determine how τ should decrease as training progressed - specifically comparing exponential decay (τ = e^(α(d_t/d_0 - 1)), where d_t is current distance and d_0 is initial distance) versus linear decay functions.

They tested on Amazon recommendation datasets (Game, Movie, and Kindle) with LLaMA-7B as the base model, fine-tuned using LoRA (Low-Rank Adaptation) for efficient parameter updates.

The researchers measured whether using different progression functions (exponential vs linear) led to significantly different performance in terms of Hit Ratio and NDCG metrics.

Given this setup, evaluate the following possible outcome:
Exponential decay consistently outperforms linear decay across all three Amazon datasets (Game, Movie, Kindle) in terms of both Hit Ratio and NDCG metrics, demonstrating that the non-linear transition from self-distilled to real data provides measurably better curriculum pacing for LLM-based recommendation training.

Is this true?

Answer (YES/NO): NO